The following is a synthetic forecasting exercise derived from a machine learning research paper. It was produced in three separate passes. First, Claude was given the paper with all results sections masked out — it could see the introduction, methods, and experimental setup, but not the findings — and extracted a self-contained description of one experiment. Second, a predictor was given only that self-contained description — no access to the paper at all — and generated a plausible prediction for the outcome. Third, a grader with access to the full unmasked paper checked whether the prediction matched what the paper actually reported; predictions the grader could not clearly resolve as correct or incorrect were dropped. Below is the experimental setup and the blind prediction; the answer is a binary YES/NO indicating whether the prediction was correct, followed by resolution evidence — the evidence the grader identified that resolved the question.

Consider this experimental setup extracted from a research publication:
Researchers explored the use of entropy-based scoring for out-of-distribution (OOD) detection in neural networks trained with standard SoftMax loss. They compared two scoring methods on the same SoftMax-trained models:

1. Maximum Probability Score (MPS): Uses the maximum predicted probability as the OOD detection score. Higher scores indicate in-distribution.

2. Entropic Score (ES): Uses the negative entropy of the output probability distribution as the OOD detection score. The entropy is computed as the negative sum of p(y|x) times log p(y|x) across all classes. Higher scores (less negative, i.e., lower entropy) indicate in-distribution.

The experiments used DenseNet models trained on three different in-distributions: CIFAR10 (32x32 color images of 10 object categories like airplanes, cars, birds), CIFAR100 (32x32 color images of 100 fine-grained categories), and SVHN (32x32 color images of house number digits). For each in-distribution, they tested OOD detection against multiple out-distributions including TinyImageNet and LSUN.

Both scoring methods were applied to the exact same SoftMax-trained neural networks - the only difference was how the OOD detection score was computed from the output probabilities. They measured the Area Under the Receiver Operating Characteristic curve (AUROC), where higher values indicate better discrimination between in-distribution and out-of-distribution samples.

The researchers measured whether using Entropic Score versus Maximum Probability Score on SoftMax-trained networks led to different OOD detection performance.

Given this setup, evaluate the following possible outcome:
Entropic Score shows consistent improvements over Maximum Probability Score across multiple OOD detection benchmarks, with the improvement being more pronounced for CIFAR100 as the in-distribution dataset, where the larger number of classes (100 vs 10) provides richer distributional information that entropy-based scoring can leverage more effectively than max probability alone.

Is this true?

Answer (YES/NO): YES